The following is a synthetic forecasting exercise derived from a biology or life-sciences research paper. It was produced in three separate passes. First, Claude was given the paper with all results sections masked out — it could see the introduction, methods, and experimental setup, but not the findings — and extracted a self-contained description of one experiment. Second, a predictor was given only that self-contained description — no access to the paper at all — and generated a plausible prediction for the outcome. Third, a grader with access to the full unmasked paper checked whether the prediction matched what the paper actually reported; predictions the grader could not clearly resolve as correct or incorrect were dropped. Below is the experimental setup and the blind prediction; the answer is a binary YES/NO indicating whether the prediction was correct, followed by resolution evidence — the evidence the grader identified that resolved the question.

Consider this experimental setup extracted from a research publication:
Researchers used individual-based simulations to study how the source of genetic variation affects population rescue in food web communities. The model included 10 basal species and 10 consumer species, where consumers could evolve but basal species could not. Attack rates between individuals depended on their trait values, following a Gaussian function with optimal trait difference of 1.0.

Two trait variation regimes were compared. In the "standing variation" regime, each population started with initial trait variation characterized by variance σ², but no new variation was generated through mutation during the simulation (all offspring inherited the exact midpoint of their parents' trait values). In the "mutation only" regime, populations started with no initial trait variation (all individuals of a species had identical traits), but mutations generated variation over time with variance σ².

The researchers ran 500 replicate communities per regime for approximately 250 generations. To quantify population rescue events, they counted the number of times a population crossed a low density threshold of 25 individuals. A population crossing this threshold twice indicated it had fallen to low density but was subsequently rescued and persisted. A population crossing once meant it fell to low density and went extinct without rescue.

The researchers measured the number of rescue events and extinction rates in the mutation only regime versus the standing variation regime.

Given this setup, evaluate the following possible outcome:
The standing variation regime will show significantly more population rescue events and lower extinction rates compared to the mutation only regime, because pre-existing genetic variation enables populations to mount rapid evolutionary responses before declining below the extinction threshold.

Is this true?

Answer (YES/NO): NO